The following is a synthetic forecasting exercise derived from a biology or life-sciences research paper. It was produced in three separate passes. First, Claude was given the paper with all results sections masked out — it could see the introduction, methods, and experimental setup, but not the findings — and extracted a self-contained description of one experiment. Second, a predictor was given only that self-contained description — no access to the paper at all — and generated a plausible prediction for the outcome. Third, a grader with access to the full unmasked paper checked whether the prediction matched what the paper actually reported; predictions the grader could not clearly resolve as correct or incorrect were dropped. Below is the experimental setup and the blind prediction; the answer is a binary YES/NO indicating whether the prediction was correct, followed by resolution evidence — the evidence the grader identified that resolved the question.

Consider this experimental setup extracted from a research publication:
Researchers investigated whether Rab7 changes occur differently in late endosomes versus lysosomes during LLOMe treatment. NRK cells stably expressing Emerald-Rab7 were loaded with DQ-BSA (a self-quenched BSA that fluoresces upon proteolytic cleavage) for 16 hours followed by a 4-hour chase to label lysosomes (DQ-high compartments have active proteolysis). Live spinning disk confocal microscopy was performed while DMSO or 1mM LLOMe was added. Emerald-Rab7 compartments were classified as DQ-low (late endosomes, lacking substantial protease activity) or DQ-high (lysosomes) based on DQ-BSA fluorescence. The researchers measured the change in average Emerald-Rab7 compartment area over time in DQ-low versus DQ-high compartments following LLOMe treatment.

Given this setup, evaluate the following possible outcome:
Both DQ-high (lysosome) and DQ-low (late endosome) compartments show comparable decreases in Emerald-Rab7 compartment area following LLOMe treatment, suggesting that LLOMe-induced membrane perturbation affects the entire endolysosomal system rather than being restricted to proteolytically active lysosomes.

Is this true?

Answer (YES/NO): NO